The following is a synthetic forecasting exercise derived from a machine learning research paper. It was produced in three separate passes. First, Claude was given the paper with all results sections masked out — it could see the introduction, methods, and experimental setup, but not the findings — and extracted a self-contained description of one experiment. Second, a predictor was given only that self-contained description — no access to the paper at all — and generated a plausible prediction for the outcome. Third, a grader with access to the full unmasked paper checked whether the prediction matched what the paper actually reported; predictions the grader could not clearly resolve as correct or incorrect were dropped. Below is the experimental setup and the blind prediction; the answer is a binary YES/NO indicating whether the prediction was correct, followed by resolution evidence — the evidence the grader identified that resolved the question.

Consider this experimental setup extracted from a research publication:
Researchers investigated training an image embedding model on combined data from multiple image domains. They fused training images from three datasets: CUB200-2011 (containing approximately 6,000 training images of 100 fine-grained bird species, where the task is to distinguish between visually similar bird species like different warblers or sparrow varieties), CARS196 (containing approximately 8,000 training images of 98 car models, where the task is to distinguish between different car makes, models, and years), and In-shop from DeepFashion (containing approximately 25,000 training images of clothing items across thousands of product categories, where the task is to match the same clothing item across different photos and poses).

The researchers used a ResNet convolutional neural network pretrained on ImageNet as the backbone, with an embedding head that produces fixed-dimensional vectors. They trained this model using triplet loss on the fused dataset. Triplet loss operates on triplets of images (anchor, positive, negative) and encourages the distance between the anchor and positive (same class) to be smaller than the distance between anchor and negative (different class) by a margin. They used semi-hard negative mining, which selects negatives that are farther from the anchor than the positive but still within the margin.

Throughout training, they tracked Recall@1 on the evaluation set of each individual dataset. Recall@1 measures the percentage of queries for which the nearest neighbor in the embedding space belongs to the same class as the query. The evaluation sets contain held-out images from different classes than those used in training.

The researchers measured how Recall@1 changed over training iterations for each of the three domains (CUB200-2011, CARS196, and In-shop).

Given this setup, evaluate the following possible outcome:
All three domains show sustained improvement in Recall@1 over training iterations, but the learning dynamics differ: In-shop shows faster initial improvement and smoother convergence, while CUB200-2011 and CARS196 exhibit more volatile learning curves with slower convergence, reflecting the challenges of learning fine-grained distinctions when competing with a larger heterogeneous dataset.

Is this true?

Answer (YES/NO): NO